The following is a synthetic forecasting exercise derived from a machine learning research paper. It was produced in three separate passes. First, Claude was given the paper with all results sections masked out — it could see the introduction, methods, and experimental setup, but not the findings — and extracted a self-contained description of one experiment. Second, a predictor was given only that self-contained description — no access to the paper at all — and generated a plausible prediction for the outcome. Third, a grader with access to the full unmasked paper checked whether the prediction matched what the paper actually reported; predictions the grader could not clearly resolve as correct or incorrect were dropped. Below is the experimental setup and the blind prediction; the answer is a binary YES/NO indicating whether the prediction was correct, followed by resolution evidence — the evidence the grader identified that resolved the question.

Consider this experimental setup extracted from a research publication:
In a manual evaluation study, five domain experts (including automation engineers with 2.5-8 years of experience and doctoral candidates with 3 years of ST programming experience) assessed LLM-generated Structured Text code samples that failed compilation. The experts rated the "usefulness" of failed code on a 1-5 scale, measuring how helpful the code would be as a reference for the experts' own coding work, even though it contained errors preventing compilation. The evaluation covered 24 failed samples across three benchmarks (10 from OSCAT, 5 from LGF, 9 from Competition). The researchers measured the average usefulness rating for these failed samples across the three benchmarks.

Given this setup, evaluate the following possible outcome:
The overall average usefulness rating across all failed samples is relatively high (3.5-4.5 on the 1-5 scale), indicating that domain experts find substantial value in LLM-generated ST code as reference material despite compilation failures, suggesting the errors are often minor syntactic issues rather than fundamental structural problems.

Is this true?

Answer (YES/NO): NO